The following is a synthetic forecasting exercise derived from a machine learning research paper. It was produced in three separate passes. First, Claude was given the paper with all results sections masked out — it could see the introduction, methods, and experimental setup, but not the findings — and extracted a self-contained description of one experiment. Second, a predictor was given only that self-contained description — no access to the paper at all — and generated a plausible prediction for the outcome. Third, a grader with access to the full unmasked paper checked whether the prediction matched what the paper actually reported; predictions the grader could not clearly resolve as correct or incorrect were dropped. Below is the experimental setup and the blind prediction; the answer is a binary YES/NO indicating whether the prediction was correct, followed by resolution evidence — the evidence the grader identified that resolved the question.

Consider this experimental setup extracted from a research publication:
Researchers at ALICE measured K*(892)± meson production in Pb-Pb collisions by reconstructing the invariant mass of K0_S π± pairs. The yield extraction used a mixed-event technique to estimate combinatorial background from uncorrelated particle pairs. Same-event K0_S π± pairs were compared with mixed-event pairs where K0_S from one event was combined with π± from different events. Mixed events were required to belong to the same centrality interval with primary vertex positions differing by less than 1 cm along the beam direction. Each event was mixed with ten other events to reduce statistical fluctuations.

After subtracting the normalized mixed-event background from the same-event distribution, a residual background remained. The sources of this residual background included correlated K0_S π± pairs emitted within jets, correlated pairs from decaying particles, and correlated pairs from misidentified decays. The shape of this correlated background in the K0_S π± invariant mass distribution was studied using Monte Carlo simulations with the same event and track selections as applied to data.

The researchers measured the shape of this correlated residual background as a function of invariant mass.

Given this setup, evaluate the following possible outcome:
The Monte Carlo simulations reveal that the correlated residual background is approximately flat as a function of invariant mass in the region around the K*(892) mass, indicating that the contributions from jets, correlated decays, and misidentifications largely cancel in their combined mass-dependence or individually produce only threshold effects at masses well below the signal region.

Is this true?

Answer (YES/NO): NO